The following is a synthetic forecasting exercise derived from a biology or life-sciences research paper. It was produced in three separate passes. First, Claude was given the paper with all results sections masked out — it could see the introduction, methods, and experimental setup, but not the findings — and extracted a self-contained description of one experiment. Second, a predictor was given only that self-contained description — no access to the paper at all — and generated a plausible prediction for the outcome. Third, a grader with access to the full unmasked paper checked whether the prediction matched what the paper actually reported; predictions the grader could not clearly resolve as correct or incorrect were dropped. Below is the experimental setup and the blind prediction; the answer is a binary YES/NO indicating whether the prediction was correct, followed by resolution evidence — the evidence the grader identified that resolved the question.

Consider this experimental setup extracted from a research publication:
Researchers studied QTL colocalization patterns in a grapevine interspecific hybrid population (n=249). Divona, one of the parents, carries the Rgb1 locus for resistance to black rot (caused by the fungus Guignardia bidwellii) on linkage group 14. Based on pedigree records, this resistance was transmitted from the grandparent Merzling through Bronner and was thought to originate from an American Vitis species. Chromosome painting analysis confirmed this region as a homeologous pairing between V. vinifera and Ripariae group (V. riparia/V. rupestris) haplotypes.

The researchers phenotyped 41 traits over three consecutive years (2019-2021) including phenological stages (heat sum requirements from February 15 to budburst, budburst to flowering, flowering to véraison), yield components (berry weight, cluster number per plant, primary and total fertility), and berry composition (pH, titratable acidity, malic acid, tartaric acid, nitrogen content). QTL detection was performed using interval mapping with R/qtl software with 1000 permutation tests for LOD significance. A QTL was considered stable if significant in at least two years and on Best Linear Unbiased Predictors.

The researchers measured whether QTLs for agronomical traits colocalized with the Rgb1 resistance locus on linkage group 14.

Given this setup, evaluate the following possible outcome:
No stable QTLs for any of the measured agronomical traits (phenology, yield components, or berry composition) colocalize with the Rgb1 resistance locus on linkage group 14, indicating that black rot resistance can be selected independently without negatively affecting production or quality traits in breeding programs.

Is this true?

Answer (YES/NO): NO